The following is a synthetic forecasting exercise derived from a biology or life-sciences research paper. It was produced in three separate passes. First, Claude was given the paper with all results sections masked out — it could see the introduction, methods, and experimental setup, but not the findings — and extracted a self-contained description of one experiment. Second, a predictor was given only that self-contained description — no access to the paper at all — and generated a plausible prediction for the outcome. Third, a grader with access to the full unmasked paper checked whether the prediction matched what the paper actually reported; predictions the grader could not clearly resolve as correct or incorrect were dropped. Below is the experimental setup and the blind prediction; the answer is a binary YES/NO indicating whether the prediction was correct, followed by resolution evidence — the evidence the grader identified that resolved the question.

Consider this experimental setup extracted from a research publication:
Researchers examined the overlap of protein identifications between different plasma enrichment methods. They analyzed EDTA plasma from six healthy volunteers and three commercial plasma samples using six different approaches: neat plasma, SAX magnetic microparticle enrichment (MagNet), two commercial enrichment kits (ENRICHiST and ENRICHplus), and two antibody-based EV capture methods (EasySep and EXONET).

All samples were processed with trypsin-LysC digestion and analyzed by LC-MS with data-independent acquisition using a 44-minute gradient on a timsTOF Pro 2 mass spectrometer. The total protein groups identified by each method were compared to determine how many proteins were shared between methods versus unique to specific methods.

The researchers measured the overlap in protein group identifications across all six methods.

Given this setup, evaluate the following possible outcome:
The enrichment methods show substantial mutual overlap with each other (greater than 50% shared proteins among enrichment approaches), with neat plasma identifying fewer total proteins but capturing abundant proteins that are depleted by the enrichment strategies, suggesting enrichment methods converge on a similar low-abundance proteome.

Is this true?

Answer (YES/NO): YES